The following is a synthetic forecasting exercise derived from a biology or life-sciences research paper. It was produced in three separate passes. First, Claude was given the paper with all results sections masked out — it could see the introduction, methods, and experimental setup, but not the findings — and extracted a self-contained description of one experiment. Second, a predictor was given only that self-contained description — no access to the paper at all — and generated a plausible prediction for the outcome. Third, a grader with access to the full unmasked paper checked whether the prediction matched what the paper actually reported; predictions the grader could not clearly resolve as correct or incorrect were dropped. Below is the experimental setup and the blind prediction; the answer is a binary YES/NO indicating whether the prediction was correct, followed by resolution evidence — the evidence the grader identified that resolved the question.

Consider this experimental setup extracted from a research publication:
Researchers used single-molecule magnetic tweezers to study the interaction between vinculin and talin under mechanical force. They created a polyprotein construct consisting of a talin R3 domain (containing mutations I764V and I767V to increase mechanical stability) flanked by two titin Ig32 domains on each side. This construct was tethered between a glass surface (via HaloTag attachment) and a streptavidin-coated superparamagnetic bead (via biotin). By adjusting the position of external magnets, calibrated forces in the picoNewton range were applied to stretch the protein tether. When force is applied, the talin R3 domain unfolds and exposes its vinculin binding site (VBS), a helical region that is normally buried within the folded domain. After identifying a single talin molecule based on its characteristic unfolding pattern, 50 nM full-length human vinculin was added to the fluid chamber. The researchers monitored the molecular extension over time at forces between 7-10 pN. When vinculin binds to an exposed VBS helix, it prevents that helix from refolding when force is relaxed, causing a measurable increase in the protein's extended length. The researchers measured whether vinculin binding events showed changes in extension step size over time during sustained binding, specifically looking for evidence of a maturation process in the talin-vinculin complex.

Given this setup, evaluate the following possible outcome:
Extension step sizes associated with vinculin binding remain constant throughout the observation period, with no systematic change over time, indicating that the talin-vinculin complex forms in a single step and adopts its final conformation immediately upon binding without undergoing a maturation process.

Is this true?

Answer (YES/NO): NO